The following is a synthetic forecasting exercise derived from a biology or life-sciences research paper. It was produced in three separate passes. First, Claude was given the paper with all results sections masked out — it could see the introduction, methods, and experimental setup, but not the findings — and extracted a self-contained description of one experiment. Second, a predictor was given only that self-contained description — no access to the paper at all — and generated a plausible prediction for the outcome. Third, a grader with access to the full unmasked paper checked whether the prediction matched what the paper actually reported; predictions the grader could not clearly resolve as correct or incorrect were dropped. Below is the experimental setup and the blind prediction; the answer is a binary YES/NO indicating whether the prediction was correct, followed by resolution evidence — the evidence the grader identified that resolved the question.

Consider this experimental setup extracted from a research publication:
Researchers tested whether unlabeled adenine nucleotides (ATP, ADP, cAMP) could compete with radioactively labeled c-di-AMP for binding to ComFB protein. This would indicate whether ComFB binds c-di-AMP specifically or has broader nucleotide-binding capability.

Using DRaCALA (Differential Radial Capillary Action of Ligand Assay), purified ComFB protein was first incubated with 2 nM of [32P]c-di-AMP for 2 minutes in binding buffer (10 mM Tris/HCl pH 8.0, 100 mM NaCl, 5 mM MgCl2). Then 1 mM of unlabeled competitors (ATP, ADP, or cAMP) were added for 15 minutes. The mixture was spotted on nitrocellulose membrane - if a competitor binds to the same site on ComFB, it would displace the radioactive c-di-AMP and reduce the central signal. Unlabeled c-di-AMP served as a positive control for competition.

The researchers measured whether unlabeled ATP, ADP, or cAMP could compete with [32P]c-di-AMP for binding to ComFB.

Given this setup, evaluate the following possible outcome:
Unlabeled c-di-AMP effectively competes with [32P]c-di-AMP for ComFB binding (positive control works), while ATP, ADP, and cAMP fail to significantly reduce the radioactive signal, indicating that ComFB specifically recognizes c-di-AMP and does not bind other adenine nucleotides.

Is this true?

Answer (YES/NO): YES